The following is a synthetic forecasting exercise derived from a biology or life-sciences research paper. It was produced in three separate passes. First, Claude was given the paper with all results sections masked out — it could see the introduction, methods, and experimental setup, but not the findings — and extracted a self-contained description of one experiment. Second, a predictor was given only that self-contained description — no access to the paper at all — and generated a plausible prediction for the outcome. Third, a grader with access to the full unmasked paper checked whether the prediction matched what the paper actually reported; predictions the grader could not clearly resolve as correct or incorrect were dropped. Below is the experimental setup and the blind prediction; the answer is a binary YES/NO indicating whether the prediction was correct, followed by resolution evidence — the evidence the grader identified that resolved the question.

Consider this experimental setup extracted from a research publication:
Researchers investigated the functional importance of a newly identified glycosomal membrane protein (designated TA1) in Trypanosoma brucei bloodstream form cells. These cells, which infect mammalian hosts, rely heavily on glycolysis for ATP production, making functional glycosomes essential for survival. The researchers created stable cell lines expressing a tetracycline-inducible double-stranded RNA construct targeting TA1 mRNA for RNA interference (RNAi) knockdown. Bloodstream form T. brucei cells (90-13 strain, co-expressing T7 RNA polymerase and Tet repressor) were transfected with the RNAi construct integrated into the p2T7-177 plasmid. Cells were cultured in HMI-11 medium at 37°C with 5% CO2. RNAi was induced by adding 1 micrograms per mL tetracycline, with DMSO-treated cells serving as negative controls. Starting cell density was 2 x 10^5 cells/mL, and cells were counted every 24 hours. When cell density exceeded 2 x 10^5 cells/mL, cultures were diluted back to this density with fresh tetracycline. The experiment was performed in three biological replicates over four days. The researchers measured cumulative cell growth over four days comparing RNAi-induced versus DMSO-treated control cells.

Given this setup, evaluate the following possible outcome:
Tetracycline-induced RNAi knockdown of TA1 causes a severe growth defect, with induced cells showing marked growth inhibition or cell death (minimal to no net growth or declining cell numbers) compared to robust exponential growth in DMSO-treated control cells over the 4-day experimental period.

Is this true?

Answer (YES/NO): YES